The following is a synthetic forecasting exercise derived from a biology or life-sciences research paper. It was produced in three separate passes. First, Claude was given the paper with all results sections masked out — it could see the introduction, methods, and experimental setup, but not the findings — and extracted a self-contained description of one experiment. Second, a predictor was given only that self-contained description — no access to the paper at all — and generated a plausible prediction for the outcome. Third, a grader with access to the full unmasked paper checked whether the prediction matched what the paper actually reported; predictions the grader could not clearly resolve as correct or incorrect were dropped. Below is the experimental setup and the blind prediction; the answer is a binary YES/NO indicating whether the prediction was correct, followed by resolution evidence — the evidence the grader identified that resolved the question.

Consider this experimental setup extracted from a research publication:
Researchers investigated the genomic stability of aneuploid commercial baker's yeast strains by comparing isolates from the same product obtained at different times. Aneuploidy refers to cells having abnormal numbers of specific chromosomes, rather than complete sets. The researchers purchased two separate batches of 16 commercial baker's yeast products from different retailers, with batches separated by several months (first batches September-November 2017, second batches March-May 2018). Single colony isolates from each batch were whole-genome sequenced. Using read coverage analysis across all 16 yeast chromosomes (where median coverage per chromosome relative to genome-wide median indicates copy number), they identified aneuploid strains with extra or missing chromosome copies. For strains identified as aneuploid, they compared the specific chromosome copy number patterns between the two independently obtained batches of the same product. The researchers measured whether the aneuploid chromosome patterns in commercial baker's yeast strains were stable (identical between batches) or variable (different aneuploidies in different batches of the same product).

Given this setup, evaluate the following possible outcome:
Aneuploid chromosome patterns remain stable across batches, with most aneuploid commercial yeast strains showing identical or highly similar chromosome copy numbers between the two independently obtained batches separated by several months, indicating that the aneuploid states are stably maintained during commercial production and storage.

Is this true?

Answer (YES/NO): NO